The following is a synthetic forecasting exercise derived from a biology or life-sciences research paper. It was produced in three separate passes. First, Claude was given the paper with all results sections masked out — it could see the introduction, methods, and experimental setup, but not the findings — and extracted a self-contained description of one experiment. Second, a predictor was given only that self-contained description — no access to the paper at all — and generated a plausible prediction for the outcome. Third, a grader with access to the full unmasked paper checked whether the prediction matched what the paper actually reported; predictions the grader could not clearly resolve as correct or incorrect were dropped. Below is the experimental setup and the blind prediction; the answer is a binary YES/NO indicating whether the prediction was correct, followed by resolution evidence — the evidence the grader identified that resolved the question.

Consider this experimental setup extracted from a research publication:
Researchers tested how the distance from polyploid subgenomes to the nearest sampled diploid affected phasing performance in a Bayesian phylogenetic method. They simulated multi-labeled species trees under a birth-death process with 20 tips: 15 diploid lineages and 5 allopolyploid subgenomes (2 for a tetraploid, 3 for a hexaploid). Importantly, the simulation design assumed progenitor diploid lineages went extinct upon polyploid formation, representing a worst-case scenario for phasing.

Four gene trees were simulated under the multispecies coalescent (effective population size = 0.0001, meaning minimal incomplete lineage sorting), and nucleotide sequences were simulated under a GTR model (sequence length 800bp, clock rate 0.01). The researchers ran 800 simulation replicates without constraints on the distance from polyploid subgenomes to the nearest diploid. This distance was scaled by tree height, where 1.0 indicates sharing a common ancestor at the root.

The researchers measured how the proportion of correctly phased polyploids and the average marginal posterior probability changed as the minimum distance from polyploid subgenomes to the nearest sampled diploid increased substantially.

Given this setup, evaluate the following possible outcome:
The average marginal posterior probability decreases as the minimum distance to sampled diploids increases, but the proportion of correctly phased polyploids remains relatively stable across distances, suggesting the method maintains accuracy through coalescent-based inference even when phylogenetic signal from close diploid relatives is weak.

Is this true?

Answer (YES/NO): NO